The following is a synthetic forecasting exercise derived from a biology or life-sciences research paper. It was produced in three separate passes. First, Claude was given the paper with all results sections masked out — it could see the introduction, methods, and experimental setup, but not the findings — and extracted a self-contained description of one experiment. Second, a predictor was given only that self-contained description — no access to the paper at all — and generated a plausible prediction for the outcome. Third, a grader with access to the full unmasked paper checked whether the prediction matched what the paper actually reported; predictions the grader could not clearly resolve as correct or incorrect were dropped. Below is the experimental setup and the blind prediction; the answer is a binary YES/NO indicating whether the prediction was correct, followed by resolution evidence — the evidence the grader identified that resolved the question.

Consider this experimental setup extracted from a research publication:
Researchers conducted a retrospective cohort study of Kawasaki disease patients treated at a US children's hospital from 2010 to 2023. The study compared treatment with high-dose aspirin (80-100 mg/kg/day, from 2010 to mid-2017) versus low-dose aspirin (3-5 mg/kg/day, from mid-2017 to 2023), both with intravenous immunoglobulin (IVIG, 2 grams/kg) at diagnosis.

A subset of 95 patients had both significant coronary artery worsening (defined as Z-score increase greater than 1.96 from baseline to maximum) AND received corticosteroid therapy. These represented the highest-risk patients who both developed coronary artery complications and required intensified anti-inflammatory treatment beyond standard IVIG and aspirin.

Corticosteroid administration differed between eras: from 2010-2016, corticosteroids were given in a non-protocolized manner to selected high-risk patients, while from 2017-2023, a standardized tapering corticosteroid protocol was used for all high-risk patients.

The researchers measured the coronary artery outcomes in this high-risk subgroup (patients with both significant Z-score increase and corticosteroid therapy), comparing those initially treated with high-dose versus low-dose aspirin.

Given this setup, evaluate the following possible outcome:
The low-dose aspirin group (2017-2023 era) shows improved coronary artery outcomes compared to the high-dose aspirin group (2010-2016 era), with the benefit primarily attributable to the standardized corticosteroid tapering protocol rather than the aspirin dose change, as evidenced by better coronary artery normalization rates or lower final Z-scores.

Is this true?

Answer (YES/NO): NO